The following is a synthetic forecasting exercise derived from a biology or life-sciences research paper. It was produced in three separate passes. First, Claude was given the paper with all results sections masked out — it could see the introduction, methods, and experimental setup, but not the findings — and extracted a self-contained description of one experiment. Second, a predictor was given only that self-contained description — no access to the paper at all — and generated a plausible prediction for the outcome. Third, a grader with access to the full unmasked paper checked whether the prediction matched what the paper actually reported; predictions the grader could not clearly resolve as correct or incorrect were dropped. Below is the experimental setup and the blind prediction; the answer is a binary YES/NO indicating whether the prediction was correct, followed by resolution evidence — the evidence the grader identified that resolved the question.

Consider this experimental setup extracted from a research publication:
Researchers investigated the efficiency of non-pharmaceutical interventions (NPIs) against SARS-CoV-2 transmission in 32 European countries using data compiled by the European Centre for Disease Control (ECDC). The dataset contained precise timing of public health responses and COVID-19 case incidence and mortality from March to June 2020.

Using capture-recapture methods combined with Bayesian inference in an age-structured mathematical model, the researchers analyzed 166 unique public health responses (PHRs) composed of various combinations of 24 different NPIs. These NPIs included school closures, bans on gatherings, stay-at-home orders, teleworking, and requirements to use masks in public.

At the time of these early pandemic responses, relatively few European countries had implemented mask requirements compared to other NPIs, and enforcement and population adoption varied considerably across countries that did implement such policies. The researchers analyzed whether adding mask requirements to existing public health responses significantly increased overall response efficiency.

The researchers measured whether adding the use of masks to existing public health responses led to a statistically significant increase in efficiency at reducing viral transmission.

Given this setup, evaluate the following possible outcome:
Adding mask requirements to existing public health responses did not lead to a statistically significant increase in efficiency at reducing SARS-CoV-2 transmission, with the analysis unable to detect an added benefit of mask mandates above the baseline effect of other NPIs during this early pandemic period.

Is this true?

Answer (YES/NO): YES